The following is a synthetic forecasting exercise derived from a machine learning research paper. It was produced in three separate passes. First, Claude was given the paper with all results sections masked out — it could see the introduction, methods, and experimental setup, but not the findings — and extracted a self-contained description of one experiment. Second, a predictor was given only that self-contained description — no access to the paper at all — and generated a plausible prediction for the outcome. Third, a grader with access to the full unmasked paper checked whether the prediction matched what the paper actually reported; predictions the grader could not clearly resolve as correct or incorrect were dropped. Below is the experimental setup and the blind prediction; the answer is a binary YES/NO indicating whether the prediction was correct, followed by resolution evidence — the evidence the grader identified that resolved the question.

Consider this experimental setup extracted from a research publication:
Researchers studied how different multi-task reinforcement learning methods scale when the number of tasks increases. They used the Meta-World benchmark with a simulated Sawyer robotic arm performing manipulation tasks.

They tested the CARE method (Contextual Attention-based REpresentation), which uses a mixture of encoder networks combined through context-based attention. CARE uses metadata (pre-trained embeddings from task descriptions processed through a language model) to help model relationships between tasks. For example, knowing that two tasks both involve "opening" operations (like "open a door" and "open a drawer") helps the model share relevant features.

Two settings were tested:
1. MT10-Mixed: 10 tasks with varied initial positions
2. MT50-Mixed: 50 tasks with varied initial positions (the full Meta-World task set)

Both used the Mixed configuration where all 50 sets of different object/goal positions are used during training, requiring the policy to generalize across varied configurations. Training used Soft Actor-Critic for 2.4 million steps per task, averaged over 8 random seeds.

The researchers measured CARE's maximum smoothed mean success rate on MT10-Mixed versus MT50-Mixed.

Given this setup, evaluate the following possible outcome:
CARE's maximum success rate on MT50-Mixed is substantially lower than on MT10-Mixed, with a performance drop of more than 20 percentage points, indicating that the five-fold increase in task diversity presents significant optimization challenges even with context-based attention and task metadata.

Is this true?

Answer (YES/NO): NO